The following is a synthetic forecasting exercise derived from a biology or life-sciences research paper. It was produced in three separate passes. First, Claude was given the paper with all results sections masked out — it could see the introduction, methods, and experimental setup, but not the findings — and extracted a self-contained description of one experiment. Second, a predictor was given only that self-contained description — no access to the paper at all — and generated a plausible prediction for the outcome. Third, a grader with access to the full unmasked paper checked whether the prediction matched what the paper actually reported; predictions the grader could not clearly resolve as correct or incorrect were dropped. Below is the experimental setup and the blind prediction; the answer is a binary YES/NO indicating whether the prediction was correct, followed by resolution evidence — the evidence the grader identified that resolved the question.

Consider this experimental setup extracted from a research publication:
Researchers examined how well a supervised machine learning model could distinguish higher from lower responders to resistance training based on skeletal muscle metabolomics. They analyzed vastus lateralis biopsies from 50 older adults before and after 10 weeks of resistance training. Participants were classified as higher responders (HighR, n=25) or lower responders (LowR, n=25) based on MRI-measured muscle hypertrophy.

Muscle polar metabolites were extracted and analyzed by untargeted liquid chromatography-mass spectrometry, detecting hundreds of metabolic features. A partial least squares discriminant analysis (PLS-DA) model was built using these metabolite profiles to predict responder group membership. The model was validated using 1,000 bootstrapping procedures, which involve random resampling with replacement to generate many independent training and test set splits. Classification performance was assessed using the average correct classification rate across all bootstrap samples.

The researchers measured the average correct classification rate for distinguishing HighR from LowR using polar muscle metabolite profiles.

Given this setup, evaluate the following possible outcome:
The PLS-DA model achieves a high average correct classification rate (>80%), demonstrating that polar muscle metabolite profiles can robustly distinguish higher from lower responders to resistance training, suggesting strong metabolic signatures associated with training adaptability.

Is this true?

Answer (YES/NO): NO